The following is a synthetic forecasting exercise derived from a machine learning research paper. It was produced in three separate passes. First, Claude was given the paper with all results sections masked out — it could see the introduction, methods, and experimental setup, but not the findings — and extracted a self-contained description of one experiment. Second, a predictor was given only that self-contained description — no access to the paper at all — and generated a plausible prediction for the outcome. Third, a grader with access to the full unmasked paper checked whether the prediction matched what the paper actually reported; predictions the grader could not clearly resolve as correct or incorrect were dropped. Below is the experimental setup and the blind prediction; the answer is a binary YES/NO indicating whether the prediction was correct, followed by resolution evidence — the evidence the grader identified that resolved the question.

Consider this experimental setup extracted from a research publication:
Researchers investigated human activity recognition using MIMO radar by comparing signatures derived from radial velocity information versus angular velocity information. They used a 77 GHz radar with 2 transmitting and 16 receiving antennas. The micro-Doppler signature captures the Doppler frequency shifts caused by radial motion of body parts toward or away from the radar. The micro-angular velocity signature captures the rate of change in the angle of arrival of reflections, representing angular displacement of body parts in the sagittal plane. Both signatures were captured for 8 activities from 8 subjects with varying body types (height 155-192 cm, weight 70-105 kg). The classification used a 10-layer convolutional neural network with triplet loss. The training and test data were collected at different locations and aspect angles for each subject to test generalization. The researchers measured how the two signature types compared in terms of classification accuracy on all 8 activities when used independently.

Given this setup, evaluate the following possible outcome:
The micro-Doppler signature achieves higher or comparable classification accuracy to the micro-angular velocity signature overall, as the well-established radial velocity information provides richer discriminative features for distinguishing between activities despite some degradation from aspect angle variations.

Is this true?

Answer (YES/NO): YES